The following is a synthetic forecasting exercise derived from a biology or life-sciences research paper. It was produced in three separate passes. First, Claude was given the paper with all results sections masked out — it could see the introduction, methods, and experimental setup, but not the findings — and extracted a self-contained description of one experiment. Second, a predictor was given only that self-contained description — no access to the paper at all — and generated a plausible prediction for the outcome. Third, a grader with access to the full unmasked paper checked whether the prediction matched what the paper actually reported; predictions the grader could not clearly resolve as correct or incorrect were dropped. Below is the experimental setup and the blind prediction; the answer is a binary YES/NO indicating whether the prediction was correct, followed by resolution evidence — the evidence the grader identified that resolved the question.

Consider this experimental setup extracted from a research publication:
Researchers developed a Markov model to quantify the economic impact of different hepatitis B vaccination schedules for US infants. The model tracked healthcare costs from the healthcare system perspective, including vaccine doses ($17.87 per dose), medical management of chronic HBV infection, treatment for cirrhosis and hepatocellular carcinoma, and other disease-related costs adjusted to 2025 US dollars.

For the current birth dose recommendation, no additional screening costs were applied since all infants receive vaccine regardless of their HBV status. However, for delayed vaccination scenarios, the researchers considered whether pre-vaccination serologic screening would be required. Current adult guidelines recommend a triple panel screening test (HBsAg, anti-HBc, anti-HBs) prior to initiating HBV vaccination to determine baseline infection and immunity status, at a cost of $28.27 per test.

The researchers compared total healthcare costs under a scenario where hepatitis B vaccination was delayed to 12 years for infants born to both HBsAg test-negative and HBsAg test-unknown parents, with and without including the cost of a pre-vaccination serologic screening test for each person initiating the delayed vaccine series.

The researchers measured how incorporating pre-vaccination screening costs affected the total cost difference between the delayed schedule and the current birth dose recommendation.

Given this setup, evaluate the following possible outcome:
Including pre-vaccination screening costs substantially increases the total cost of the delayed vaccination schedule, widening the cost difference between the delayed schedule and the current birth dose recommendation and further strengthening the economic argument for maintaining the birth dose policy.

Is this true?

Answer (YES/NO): YES